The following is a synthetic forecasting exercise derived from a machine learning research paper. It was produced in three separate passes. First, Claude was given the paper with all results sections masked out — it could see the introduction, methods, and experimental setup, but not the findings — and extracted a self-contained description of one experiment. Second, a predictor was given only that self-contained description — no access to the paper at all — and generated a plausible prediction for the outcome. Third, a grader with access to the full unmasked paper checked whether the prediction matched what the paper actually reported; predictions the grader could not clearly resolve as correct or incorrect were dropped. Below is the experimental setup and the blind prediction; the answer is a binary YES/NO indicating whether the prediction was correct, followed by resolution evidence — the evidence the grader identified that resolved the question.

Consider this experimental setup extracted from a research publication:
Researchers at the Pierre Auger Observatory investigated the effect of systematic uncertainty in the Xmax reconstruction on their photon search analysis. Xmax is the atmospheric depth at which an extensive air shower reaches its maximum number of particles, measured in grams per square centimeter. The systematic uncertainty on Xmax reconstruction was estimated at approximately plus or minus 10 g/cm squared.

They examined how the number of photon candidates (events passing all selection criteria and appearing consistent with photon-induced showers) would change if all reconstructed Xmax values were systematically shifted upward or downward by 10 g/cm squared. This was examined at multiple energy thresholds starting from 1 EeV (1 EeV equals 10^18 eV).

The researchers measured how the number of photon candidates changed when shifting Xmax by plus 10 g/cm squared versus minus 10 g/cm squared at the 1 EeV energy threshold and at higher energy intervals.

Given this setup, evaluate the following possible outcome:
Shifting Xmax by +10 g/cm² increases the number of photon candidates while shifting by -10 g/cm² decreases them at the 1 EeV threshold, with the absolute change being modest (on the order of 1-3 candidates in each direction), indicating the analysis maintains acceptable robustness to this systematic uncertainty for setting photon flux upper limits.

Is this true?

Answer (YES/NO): NO